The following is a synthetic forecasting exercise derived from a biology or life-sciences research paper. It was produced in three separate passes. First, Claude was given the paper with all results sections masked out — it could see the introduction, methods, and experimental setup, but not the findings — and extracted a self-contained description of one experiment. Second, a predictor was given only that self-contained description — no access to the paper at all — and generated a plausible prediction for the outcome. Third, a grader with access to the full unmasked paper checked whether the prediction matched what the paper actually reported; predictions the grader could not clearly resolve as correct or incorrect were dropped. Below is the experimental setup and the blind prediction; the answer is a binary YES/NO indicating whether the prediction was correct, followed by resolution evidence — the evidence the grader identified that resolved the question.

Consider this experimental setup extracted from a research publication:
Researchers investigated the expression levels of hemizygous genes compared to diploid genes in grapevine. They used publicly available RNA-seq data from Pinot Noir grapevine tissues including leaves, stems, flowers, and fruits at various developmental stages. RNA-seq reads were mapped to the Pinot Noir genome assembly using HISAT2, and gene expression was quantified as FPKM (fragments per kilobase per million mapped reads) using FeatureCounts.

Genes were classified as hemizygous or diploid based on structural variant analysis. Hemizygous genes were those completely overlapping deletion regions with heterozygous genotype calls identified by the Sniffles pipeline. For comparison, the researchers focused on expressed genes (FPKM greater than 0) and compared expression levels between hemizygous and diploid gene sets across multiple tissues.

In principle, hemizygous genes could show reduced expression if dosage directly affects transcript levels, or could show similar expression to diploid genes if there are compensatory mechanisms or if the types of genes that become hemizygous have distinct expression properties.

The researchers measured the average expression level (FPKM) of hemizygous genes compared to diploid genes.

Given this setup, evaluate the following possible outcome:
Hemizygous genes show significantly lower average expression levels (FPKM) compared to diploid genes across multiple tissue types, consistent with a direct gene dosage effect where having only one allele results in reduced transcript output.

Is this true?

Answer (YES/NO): NO